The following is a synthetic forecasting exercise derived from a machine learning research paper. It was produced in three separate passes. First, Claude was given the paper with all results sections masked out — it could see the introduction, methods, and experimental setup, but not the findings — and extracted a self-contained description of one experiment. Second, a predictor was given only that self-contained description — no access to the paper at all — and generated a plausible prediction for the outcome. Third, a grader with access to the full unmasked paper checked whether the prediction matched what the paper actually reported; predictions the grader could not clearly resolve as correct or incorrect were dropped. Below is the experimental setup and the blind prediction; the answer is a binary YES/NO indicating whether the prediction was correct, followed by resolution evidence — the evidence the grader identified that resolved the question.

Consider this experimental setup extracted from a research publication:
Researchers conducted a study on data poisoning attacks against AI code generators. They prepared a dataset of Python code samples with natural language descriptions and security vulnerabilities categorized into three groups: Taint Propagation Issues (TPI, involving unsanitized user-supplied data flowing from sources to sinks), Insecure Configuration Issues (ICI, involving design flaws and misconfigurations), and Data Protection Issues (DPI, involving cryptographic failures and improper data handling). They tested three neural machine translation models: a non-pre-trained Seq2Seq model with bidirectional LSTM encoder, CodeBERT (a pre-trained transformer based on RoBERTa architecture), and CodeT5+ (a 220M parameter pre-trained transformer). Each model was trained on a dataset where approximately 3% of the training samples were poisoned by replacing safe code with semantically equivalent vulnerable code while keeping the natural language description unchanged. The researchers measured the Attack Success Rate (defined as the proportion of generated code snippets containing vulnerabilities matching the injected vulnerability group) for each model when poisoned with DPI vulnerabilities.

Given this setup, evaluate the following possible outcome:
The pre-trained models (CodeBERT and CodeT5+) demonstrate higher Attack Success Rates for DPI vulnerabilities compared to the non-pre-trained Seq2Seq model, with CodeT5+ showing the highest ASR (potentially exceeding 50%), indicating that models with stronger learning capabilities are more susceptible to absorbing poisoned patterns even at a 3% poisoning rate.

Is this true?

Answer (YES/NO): NO